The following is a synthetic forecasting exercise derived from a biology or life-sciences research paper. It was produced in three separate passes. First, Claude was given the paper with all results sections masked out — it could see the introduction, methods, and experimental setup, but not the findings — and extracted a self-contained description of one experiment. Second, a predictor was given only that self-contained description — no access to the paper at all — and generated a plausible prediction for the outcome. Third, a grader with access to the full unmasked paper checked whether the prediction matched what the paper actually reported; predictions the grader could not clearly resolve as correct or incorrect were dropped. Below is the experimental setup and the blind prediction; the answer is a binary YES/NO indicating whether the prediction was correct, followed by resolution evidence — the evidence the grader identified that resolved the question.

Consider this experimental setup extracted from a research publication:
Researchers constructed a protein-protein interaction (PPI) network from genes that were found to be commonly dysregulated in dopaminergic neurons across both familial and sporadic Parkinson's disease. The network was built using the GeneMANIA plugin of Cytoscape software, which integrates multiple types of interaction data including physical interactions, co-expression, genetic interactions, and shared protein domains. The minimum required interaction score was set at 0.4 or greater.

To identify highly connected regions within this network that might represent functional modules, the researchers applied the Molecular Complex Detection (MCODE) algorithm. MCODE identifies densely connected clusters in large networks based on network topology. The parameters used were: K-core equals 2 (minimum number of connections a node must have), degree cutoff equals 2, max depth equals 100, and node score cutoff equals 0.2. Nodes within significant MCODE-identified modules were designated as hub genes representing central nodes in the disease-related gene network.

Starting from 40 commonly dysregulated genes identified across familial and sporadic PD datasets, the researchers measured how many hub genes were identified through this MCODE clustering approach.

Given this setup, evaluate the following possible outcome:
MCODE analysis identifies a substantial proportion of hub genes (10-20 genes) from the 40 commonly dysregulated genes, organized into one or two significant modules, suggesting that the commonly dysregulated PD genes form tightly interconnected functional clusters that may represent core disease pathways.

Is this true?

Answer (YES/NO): NO